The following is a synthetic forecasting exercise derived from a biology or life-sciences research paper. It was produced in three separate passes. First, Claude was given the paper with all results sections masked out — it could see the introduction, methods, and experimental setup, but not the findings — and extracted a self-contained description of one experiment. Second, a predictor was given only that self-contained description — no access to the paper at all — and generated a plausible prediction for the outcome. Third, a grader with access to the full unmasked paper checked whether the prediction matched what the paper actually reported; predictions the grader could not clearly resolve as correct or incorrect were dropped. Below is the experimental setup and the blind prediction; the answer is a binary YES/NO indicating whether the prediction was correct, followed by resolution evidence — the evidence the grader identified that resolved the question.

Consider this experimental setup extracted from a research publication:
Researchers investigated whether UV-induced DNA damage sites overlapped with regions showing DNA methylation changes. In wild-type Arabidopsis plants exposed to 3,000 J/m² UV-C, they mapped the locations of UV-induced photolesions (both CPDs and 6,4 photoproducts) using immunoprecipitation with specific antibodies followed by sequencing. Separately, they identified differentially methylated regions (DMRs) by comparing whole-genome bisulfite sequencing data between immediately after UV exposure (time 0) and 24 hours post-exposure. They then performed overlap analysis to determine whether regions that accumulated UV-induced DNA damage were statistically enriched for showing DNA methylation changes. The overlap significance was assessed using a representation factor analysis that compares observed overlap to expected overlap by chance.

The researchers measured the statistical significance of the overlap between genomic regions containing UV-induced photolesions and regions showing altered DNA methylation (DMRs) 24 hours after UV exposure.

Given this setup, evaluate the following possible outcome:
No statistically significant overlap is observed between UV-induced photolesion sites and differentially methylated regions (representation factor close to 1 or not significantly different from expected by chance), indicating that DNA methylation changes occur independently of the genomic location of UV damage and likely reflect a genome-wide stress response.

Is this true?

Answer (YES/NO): NO